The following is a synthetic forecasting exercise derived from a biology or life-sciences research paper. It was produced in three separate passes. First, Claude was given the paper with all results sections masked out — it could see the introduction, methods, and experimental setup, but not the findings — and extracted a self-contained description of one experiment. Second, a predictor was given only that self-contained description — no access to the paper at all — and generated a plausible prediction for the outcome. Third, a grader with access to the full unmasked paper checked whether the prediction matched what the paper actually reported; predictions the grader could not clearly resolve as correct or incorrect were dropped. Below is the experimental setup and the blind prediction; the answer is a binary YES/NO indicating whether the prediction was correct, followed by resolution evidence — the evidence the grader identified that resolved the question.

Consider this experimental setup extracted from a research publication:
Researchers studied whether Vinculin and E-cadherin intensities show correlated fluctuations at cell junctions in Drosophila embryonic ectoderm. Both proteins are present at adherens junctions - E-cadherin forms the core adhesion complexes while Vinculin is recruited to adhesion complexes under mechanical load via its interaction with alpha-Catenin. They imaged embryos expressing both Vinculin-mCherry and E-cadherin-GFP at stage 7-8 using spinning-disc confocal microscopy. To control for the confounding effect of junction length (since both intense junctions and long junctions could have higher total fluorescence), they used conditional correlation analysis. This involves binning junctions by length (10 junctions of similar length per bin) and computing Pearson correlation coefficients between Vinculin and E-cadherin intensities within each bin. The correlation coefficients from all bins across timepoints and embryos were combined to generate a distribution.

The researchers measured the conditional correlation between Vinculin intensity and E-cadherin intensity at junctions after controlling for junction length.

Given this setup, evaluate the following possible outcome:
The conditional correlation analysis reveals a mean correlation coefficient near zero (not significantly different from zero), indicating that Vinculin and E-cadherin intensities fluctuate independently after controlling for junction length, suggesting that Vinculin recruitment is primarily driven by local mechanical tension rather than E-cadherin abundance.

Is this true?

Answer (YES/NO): NO